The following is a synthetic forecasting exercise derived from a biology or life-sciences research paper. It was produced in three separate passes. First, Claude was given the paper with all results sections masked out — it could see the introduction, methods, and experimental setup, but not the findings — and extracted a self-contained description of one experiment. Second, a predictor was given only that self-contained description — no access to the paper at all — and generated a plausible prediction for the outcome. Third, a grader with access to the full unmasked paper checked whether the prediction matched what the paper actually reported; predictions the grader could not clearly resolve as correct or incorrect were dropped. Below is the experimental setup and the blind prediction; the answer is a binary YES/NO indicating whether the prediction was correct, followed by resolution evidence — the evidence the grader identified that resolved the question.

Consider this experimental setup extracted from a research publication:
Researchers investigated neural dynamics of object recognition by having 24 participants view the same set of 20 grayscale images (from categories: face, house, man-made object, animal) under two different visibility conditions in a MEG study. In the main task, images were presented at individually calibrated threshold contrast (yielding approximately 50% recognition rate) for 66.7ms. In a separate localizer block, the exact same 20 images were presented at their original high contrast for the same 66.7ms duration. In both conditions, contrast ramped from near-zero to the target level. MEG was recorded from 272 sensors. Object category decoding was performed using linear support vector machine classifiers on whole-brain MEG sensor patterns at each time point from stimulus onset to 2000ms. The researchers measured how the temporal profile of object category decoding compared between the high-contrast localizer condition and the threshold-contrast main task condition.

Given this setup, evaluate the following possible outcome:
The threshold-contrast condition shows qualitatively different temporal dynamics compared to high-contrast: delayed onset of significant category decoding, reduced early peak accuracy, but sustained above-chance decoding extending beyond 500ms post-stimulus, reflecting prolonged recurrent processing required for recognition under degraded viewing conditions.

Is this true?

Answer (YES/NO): YES